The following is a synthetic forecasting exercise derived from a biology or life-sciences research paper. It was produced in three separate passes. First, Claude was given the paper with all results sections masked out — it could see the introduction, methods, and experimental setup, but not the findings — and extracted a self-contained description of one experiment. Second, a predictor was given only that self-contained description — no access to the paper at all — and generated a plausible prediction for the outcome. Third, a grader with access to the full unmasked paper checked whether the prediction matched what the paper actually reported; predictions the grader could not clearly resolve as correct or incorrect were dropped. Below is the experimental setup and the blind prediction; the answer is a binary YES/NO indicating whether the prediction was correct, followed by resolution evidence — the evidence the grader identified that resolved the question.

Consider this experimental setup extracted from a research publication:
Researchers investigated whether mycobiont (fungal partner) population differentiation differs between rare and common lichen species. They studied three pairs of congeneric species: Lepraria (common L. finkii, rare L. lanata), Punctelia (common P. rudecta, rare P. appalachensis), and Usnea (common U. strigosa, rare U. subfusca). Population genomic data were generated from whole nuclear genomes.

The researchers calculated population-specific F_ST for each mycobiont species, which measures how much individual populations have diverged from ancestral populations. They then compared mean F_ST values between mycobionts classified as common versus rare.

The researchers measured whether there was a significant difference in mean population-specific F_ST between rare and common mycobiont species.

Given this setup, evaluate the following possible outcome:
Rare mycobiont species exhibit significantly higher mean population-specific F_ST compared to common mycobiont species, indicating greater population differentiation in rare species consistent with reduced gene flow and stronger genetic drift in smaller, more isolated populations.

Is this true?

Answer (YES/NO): NO